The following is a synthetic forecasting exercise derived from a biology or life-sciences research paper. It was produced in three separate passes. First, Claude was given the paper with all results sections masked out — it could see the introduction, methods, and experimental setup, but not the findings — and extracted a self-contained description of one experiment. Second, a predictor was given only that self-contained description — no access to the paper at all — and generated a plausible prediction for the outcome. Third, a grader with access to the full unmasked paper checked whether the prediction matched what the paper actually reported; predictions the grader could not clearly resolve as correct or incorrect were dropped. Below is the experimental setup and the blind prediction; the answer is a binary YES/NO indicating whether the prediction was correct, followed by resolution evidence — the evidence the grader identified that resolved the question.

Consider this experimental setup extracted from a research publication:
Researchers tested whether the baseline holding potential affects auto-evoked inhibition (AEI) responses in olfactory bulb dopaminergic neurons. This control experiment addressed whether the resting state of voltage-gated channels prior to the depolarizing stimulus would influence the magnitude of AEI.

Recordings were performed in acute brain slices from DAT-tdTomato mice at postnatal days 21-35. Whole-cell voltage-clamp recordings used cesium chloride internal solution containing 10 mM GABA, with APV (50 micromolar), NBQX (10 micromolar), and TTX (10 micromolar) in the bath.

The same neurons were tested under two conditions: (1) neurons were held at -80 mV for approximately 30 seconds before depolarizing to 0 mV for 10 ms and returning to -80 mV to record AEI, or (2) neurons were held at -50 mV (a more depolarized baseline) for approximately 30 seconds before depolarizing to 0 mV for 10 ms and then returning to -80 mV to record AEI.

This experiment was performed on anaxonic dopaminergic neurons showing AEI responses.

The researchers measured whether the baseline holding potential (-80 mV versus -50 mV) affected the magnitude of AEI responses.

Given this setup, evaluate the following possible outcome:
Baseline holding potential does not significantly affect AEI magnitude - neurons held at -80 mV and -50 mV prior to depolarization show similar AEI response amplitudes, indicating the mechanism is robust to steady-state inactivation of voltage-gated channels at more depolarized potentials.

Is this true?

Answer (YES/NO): YES